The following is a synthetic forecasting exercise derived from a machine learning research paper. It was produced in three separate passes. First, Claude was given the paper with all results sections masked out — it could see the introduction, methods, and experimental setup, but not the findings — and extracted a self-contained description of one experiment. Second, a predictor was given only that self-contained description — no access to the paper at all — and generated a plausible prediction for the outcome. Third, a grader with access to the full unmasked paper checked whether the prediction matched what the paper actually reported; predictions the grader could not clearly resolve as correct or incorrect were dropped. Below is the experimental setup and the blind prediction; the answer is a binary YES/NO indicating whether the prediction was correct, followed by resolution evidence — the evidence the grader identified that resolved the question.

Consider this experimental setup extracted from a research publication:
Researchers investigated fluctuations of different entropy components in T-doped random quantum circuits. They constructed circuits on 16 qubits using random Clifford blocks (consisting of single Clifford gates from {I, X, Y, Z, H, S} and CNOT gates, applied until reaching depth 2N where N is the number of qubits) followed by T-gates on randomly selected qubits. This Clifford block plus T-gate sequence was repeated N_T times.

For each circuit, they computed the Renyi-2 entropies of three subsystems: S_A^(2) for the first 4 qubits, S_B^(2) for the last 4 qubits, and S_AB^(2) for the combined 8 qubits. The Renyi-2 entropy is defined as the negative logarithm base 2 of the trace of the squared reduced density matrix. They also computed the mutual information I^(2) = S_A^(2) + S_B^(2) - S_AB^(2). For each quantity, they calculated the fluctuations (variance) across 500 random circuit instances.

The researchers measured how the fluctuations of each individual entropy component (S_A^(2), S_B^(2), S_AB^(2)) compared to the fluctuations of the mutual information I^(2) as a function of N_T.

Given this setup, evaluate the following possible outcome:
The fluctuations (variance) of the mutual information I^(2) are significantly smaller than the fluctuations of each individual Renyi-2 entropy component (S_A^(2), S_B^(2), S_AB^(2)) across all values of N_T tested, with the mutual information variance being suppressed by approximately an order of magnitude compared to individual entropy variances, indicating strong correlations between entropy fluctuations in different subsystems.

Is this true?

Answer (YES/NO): NO